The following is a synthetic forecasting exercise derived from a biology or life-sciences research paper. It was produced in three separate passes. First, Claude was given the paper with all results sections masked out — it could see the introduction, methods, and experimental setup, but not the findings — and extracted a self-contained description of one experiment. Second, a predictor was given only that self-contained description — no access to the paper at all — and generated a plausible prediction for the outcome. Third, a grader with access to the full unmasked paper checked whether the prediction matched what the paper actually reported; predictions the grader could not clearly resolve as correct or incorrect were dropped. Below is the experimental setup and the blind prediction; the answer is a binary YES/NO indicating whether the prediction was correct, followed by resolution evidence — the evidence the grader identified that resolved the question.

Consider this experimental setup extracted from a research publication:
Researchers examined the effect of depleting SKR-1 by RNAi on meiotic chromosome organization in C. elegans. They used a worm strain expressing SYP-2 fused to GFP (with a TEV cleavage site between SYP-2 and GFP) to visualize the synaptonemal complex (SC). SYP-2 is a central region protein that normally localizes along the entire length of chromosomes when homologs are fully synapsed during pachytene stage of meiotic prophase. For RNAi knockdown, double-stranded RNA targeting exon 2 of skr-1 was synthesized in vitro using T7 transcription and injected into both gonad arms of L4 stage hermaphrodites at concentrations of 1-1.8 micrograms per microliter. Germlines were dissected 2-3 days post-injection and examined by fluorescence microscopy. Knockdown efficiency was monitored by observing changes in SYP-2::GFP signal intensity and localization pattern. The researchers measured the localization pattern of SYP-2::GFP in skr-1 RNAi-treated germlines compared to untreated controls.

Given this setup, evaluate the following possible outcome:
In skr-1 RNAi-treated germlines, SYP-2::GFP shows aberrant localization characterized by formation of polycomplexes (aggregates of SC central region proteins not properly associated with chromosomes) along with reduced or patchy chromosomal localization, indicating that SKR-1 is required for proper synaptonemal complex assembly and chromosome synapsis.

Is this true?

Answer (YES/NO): NO